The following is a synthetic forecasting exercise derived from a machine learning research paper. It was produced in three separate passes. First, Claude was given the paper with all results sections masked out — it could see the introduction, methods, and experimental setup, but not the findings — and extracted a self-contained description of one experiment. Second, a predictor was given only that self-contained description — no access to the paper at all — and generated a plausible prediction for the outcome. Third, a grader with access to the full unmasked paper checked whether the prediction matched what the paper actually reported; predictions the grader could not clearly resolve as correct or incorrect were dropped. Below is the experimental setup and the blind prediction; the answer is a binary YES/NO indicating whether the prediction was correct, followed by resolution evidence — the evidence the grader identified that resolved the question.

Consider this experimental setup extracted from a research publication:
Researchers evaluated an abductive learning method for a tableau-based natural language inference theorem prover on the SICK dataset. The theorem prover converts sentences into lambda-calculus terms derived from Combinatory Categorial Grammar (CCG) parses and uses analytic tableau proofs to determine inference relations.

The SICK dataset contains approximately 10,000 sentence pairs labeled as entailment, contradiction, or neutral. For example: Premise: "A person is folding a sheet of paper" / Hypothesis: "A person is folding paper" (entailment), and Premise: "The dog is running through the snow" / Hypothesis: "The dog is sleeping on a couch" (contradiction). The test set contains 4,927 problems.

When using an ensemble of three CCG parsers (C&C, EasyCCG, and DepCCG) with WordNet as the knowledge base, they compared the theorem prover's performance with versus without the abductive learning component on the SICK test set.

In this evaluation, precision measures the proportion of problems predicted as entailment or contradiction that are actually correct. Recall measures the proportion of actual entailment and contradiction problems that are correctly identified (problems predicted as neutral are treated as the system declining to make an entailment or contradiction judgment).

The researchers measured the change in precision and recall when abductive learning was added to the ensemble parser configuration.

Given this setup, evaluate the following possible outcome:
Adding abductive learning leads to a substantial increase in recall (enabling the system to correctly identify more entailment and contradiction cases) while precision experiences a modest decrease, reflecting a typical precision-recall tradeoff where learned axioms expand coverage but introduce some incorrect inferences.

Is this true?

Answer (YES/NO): YES